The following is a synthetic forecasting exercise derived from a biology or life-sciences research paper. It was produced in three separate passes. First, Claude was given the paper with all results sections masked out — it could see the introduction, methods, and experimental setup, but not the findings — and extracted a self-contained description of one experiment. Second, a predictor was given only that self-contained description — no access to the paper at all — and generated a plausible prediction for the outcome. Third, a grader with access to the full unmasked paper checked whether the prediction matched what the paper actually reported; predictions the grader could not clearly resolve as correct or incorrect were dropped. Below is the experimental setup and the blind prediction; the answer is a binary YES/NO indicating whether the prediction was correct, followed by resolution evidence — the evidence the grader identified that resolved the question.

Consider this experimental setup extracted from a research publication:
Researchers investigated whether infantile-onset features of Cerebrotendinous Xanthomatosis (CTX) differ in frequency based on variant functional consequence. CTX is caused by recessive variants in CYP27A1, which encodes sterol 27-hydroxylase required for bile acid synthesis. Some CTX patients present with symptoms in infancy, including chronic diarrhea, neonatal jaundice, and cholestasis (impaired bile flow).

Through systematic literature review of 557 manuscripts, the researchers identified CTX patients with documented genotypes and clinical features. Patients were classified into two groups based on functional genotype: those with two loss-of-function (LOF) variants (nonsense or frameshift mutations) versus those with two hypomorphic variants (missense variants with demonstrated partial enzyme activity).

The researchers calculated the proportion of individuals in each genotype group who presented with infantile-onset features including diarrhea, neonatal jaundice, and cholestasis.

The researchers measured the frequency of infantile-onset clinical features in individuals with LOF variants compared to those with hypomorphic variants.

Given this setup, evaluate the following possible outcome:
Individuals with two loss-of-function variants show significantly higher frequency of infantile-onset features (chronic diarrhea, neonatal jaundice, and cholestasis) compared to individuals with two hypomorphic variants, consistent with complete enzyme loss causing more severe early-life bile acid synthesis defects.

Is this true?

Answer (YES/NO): YES